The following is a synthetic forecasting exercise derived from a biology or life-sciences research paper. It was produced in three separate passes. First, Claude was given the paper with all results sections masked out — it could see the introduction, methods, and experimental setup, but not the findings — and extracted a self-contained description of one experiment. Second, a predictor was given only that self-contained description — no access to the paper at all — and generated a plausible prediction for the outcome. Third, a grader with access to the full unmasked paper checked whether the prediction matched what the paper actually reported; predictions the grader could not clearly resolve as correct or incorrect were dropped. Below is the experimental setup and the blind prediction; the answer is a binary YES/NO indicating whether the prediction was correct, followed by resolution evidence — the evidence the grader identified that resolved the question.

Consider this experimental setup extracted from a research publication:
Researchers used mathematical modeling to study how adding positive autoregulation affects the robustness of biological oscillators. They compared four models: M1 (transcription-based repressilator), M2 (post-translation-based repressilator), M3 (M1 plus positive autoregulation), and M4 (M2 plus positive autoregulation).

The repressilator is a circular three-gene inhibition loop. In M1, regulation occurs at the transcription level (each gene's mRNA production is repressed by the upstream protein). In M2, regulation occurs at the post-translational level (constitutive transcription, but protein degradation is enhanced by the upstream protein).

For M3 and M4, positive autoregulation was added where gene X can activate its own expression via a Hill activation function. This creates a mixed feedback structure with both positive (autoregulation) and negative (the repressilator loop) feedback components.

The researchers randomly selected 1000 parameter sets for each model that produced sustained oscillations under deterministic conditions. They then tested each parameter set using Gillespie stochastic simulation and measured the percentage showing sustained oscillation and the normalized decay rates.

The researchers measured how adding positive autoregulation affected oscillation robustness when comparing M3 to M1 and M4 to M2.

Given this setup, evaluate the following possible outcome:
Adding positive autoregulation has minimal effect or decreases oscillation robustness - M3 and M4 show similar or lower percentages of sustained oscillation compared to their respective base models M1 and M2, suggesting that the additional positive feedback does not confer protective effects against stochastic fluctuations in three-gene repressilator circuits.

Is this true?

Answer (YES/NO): YES